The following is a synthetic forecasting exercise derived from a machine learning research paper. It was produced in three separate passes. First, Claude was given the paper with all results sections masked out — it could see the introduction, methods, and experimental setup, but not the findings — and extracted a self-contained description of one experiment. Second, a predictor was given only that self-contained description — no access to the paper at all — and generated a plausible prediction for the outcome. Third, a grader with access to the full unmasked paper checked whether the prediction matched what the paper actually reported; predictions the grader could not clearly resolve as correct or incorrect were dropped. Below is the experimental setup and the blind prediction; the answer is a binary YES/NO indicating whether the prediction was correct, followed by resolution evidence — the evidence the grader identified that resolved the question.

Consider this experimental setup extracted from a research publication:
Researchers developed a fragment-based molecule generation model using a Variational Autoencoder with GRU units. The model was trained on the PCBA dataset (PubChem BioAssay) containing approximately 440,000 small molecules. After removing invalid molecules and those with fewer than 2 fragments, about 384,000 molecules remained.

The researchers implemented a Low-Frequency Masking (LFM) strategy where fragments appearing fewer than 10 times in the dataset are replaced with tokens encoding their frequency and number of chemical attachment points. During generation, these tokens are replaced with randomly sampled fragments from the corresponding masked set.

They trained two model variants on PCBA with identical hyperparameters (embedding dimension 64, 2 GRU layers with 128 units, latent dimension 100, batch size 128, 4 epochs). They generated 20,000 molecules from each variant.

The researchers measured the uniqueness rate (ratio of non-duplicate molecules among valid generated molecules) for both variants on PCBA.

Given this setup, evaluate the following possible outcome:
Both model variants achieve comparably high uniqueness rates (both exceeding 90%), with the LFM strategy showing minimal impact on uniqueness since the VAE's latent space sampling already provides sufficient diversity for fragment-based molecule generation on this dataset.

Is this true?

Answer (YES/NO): NO